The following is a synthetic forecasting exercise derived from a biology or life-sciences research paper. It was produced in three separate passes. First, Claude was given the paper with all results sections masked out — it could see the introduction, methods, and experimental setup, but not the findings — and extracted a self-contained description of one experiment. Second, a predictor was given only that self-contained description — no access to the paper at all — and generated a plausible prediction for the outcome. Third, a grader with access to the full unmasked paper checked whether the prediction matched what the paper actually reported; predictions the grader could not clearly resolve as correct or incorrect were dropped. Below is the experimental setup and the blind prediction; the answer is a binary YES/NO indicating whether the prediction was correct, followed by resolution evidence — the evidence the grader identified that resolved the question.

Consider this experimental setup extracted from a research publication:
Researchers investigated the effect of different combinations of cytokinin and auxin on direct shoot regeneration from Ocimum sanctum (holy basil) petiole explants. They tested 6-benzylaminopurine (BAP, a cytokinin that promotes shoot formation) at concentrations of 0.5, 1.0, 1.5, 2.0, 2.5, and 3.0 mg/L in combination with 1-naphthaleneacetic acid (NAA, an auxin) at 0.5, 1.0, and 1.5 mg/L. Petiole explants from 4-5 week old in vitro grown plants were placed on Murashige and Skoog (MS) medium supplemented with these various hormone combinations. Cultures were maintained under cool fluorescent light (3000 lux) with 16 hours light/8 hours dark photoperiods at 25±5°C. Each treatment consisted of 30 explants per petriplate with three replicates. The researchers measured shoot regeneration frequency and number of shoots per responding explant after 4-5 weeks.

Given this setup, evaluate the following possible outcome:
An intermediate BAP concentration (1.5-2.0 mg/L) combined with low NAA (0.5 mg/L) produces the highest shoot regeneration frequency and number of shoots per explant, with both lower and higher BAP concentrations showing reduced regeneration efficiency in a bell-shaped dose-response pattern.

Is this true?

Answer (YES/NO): NO